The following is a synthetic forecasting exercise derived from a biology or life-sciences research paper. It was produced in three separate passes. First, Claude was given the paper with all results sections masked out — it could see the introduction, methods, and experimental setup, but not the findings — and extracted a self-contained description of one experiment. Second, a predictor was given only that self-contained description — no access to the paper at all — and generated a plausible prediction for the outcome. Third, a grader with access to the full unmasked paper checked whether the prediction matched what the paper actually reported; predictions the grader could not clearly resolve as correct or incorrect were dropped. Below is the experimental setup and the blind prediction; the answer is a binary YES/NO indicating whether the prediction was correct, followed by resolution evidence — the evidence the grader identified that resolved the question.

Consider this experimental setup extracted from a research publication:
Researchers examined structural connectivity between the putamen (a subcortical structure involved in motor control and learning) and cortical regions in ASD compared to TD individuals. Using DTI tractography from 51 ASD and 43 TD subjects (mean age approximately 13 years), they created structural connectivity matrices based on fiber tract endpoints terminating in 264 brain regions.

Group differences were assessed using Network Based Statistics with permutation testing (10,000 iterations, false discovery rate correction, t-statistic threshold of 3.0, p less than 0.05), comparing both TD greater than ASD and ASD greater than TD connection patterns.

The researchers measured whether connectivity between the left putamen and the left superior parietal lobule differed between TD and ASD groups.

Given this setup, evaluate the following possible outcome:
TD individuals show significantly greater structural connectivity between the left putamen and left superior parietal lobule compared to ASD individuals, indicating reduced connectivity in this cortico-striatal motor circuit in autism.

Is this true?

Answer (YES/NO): NO